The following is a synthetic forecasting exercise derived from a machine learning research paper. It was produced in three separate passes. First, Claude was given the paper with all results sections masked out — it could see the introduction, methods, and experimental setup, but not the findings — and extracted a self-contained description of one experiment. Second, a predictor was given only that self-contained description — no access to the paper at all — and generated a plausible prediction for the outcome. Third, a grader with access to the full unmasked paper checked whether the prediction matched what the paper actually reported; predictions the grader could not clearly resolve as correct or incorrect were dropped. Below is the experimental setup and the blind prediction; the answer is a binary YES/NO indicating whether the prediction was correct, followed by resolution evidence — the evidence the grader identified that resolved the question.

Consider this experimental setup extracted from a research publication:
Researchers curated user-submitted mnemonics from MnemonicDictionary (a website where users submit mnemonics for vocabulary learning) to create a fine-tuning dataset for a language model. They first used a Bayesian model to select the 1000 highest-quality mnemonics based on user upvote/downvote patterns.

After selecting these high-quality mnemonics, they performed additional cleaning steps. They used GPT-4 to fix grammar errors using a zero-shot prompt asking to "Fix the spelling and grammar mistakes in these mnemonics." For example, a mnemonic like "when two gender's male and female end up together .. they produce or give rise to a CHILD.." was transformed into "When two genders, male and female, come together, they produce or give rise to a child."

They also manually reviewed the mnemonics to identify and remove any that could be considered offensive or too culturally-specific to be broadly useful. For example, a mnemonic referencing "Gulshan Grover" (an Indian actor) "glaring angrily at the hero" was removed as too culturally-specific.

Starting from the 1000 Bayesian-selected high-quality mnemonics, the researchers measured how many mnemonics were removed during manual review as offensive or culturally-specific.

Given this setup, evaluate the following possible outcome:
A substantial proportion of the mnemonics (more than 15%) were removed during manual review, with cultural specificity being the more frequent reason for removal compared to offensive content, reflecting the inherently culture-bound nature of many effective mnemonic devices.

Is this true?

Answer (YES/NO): NO